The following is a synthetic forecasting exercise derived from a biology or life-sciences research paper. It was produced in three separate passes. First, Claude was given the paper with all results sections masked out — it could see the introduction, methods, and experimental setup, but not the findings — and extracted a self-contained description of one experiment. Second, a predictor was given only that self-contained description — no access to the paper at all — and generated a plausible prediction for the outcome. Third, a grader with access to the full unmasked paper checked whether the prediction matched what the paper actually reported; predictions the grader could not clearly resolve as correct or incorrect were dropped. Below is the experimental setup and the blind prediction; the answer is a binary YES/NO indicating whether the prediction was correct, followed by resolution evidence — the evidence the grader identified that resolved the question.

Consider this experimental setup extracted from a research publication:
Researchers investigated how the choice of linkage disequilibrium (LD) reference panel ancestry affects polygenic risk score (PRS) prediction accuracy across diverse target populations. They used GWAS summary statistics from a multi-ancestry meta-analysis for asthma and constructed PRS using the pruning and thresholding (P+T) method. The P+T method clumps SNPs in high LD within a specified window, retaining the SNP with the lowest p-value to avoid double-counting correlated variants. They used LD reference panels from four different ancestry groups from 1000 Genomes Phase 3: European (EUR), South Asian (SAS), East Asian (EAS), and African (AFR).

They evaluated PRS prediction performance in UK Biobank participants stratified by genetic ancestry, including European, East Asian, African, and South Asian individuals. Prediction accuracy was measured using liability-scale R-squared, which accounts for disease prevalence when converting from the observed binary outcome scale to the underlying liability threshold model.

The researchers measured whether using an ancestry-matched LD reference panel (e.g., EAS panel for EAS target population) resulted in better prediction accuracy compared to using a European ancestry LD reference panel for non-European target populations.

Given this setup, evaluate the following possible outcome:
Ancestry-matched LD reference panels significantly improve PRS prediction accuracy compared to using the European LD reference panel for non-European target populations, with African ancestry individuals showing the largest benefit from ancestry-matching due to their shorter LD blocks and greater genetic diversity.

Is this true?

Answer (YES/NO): NO